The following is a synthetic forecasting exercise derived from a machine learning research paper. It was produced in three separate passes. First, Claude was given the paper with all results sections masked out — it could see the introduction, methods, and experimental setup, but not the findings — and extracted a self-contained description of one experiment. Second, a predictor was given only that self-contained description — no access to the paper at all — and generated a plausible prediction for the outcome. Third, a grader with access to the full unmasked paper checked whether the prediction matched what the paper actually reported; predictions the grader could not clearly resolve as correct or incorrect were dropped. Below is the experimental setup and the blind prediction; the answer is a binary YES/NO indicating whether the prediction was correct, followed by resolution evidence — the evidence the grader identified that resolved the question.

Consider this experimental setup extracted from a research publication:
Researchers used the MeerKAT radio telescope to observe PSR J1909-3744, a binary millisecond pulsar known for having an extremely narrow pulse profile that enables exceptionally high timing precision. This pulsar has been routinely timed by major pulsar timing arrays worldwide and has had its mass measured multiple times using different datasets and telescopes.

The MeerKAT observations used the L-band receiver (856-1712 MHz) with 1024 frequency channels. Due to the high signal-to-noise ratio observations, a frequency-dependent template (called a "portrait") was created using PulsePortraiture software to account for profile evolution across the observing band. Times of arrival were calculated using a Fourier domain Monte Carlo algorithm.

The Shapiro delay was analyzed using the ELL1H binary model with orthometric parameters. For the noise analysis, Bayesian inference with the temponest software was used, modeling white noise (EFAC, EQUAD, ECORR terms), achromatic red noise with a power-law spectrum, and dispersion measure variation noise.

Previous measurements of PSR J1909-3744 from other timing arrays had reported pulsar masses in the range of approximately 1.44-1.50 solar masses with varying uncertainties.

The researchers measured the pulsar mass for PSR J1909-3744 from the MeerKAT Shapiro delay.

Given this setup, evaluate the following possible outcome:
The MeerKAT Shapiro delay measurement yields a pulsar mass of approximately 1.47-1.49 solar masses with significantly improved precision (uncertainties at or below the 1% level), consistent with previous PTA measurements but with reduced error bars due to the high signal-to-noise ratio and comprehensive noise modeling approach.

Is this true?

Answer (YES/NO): NO